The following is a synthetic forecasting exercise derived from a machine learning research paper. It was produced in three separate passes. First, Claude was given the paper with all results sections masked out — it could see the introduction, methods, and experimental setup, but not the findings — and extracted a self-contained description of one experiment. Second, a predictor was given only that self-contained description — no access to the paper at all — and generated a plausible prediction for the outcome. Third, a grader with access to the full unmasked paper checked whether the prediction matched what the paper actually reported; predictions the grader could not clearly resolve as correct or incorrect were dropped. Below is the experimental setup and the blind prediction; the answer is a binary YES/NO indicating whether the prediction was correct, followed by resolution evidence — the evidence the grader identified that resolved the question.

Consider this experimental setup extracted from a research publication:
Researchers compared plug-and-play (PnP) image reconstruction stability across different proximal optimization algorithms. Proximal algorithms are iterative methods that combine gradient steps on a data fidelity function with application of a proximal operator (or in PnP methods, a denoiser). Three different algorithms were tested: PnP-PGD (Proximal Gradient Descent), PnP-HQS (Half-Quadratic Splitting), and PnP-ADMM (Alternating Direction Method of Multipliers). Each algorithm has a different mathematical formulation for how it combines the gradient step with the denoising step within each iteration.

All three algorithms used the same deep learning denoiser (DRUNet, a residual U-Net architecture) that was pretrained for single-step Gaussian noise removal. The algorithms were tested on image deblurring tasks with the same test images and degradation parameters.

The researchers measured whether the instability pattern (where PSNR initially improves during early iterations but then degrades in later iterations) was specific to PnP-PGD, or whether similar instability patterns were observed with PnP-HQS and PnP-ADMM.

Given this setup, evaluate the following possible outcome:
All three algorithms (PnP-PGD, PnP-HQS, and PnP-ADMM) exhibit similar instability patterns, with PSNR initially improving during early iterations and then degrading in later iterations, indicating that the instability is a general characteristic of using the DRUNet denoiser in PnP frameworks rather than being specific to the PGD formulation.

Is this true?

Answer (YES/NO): YES